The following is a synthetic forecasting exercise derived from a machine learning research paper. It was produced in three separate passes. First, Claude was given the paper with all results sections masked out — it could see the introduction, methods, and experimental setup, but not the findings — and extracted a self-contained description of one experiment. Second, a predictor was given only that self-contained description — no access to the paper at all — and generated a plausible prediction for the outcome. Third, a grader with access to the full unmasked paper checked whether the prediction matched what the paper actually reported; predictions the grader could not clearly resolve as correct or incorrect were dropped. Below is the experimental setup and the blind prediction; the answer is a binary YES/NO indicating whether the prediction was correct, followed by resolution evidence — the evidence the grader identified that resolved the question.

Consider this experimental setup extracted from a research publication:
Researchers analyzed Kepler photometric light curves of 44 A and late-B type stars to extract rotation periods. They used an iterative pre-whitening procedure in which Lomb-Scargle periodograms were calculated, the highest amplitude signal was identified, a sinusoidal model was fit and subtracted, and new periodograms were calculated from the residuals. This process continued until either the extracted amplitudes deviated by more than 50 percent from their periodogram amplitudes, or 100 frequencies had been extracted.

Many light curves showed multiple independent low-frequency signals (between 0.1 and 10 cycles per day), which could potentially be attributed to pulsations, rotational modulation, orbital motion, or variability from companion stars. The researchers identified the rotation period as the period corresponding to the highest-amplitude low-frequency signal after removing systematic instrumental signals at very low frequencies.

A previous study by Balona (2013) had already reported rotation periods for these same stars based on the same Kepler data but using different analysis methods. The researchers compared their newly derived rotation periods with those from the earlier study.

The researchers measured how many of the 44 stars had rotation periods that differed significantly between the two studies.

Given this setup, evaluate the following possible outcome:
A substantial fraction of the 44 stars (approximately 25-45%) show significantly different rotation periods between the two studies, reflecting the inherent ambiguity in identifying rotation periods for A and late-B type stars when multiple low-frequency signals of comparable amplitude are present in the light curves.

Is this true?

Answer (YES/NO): NO